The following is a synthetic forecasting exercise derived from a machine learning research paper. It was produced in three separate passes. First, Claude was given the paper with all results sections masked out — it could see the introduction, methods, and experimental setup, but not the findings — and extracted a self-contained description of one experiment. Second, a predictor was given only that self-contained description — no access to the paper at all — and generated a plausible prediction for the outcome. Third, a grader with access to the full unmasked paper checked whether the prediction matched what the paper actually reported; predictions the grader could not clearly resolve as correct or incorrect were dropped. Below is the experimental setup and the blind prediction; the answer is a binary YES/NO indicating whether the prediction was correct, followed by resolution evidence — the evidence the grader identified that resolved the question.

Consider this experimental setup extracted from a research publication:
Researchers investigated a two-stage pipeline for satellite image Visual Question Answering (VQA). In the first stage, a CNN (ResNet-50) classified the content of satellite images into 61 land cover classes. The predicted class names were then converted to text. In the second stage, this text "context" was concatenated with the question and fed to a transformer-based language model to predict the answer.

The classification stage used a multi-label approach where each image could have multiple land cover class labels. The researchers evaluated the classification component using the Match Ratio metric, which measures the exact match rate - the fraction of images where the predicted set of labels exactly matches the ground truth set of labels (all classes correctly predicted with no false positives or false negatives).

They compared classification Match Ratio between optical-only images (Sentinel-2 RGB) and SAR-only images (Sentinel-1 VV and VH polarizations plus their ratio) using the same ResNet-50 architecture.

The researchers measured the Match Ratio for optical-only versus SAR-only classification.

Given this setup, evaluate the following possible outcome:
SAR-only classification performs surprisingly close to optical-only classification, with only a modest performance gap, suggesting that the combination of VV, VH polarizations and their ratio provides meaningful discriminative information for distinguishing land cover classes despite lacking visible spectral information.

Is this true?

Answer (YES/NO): NO